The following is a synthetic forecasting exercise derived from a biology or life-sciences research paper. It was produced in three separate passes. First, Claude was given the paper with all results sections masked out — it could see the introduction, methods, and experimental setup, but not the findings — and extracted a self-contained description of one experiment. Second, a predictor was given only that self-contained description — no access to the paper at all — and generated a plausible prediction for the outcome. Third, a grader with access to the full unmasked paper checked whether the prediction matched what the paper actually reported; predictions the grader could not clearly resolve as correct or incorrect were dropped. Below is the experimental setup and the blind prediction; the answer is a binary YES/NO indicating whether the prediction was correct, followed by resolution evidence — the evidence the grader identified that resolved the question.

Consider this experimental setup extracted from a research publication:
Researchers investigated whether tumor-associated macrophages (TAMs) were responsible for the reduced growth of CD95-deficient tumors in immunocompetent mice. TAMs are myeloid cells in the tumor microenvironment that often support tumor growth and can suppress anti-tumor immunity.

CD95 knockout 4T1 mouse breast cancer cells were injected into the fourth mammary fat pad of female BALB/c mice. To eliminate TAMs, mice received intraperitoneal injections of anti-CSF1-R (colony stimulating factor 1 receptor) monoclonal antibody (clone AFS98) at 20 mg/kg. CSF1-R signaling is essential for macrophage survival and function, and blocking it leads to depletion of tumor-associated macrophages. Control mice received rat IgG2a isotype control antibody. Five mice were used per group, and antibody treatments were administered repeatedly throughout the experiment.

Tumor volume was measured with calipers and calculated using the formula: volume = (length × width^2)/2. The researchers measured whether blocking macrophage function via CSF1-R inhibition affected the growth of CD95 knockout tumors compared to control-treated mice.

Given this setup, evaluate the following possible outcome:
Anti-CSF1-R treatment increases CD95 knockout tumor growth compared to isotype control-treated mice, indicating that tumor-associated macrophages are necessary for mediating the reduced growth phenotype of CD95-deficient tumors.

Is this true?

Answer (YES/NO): NO